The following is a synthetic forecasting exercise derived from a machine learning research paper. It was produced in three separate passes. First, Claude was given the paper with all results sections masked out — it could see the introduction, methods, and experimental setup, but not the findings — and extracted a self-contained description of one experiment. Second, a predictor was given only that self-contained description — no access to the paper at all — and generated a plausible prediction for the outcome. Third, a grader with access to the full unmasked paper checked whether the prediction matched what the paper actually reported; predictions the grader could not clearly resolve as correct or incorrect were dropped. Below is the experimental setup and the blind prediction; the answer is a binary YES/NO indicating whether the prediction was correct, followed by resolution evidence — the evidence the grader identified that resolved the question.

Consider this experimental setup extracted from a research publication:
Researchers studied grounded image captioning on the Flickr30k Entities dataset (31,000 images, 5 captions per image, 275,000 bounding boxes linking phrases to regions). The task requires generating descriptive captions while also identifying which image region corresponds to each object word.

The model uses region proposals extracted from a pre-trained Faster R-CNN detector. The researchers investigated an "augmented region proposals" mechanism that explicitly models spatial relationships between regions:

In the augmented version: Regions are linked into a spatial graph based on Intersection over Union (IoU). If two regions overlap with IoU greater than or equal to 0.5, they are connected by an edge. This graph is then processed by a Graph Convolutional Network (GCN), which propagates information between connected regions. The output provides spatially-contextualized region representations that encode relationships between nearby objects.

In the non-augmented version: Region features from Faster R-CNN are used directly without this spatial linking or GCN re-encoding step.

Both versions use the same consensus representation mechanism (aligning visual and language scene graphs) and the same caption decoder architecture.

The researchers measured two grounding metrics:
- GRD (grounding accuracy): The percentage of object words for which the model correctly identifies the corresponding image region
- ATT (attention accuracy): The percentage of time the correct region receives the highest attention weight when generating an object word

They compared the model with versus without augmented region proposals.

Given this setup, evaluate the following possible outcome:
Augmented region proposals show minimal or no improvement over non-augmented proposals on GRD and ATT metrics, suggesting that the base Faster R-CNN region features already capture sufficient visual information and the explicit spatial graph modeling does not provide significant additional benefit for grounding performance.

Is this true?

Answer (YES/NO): NO